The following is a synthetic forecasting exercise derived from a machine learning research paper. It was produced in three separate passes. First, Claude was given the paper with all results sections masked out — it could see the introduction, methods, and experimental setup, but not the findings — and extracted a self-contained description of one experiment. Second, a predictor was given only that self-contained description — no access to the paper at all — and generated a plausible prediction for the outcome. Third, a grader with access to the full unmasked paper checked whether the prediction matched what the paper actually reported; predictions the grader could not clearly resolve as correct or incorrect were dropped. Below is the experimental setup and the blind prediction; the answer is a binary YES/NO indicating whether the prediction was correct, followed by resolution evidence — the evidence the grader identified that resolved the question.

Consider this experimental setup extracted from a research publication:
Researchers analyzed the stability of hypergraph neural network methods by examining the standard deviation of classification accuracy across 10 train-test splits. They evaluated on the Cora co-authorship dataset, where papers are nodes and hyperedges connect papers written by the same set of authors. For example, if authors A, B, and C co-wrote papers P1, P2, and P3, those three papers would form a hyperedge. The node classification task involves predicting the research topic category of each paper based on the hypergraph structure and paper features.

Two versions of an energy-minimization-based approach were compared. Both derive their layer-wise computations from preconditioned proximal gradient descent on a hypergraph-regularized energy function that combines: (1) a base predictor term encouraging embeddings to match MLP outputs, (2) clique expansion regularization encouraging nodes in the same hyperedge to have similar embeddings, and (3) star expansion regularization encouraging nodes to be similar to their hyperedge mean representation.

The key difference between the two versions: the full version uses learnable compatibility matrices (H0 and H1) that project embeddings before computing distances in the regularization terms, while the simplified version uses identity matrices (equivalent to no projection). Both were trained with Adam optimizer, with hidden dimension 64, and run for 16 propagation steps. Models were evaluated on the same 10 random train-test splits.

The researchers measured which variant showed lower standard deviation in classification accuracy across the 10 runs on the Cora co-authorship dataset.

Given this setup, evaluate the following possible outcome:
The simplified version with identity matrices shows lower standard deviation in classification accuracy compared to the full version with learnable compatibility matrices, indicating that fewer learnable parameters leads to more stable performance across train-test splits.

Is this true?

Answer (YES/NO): NO